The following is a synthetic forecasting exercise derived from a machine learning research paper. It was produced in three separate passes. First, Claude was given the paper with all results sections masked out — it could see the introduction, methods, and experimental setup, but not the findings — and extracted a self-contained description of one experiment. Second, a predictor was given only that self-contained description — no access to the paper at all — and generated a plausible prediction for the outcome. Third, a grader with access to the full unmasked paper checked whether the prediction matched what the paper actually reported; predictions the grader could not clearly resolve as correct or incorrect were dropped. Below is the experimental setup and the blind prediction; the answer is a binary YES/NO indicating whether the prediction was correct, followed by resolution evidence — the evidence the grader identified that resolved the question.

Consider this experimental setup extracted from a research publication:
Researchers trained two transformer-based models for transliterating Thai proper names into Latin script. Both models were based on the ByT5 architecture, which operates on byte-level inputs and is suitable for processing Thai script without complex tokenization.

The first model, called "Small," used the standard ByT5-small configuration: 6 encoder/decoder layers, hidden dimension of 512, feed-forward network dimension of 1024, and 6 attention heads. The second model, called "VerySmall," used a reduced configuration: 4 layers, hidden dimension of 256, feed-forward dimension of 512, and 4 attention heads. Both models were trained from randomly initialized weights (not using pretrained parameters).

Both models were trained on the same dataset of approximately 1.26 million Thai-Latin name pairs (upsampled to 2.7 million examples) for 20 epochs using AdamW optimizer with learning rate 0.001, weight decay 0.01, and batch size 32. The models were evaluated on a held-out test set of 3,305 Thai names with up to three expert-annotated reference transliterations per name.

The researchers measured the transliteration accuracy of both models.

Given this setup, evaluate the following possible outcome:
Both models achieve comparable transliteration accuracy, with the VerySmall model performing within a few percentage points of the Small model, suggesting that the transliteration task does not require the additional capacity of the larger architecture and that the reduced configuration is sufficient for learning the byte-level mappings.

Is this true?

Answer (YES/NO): YES